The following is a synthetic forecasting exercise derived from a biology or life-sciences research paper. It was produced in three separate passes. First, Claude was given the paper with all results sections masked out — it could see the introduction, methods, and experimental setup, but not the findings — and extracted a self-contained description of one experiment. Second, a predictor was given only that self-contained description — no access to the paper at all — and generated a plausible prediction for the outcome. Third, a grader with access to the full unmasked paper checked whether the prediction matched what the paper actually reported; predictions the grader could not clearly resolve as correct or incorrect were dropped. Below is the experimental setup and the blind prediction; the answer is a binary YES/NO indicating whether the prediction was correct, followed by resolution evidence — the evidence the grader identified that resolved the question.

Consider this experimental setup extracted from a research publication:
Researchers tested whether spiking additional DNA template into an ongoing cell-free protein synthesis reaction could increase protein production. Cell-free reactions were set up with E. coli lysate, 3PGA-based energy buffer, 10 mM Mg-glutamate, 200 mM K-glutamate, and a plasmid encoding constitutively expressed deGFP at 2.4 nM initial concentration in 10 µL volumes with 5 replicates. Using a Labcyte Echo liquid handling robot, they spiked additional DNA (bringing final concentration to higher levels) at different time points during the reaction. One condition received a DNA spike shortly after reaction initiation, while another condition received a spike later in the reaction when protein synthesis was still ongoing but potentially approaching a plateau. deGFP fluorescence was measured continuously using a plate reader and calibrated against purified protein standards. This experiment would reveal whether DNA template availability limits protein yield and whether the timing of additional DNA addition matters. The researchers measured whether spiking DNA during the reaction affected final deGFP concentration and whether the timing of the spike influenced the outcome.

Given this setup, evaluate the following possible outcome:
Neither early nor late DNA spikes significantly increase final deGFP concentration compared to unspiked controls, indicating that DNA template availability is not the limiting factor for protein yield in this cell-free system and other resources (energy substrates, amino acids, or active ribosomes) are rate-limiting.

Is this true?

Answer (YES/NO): NO